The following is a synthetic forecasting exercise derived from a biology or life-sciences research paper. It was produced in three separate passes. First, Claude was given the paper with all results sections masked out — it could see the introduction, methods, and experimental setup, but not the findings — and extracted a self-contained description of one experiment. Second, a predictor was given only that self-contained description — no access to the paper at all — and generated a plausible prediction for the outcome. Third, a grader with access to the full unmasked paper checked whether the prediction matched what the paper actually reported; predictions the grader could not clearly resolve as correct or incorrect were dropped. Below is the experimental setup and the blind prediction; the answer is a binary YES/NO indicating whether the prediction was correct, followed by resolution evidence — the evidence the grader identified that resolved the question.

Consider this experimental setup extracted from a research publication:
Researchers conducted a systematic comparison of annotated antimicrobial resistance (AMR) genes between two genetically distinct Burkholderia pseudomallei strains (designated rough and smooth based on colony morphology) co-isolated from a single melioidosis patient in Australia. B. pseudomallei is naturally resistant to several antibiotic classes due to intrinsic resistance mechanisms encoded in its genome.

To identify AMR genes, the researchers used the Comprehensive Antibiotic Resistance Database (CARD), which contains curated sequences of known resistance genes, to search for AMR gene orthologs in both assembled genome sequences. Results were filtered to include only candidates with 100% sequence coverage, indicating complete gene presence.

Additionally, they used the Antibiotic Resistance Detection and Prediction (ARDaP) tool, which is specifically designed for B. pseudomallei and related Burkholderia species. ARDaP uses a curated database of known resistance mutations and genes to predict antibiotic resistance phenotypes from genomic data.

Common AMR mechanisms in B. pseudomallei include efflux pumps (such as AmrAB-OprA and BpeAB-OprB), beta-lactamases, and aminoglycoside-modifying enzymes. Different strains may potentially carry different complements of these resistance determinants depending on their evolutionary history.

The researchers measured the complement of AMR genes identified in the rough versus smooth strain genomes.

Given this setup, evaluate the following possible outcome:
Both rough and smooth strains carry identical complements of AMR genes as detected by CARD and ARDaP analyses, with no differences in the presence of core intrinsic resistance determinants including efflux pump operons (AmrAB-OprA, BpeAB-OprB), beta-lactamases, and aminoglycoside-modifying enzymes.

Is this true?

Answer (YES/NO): YES